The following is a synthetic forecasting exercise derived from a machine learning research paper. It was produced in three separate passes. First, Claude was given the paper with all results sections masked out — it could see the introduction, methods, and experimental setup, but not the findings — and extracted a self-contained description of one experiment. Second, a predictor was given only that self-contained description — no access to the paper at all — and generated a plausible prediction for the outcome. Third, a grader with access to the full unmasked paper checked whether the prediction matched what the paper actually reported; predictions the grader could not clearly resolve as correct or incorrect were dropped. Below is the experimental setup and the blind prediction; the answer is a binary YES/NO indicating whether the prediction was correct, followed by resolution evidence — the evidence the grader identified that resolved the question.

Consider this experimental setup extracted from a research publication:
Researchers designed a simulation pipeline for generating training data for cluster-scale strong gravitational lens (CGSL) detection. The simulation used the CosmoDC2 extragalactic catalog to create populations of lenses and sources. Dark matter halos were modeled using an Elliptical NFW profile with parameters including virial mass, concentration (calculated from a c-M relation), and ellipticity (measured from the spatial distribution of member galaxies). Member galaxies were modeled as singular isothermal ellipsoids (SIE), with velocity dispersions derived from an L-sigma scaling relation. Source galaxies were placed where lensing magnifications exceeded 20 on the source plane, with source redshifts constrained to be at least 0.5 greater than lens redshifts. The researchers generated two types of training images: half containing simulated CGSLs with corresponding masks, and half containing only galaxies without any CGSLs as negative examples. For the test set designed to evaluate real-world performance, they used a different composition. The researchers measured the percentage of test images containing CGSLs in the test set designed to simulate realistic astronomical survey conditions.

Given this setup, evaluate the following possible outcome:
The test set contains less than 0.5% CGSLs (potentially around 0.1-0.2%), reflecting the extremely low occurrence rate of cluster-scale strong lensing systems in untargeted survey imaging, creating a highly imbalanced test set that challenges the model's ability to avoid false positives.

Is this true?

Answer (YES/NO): NO